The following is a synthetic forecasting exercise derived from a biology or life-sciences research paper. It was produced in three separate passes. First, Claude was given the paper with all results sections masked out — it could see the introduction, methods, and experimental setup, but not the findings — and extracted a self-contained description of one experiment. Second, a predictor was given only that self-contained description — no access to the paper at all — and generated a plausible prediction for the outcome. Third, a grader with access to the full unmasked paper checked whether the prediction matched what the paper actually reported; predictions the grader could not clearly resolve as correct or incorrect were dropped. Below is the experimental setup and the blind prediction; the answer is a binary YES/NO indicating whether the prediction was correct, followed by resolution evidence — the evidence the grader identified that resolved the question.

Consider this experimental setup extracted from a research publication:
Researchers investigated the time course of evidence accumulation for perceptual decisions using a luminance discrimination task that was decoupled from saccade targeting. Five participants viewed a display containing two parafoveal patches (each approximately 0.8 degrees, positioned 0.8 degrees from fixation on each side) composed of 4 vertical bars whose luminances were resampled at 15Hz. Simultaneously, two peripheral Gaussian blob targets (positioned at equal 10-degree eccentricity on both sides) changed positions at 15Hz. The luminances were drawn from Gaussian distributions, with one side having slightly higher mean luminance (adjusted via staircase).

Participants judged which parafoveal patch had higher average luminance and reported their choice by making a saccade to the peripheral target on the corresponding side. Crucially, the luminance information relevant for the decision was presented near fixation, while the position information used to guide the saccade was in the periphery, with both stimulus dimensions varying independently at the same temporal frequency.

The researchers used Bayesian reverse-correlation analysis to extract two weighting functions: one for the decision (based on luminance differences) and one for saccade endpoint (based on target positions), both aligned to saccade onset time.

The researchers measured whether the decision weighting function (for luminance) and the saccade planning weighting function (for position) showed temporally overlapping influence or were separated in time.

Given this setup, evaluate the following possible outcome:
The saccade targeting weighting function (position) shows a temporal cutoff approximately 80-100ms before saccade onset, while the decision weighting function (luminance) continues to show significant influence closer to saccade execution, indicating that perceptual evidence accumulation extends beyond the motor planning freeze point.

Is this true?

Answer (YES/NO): NO